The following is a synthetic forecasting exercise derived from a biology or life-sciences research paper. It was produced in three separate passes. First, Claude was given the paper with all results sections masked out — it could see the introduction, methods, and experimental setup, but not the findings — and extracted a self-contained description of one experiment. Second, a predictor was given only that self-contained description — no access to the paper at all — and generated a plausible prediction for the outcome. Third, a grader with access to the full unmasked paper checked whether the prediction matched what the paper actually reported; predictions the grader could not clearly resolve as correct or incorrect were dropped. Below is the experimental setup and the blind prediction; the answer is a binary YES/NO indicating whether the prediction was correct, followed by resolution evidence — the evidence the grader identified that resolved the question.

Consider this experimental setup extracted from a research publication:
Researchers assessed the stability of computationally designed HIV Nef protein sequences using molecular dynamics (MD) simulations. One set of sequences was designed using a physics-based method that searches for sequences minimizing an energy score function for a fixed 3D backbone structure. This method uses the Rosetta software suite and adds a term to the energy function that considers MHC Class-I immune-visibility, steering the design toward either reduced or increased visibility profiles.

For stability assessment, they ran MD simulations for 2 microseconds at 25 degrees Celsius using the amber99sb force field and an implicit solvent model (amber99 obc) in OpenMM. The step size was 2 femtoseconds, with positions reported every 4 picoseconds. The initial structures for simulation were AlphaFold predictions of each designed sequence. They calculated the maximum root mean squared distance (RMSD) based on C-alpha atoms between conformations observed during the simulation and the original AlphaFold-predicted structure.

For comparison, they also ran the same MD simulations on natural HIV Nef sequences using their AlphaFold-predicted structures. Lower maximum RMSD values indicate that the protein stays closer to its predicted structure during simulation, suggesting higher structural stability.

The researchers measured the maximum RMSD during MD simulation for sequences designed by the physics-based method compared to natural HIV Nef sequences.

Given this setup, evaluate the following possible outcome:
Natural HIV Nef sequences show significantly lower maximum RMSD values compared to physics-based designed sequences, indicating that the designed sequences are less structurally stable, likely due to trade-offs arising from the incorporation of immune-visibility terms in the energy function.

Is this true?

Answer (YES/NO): NO